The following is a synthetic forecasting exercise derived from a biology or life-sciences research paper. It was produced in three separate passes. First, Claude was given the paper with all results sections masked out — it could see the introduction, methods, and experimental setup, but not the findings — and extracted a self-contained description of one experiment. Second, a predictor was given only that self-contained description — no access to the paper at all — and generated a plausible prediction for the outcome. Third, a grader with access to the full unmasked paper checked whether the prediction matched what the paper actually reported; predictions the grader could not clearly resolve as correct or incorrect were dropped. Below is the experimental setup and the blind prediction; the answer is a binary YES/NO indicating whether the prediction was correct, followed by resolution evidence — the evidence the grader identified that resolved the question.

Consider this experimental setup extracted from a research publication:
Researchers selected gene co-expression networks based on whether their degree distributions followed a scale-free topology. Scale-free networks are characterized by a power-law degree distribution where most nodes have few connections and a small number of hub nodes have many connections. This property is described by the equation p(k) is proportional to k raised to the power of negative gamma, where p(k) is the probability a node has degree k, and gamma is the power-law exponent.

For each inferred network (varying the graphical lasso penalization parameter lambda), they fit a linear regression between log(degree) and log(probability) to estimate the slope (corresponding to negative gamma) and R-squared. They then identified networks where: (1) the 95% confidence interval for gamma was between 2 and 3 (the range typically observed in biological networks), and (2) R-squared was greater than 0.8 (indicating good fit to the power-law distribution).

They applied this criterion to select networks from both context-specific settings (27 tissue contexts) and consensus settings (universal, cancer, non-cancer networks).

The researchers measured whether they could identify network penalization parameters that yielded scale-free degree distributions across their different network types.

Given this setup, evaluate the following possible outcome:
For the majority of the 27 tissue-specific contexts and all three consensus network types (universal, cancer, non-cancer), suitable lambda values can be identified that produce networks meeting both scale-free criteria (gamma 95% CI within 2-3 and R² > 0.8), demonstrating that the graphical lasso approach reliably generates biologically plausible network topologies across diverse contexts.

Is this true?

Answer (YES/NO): YES